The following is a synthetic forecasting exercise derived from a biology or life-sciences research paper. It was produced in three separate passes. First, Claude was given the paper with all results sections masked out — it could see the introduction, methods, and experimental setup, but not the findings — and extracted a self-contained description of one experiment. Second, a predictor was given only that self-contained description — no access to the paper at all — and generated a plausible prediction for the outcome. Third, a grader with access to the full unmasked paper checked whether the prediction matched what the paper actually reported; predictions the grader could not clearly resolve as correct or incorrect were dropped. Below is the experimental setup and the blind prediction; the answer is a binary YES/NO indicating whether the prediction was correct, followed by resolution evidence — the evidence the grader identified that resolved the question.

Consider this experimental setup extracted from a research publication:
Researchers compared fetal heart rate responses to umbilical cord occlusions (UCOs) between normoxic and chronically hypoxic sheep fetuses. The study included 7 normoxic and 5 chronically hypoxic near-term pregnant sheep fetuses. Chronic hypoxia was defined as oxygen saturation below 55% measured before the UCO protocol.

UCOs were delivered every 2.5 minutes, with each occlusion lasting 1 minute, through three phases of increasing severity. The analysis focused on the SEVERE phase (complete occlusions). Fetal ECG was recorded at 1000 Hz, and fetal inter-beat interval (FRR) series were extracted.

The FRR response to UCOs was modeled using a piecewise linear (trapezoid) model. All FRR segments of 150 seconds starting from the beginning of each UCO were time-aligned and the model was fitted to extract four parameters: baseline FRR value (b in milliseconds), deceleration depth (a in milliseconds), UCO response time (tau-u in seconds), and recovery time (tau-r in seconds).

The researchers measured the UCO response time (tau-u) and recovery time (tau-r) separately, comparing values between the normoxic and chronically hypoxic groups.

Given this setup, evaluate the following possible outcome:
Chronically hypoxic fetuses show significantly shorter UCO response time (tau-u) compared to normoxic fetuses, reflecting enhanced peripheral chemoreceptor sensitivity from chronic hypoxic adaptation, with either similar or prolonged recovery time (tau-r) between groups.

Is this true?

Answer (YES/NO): NO